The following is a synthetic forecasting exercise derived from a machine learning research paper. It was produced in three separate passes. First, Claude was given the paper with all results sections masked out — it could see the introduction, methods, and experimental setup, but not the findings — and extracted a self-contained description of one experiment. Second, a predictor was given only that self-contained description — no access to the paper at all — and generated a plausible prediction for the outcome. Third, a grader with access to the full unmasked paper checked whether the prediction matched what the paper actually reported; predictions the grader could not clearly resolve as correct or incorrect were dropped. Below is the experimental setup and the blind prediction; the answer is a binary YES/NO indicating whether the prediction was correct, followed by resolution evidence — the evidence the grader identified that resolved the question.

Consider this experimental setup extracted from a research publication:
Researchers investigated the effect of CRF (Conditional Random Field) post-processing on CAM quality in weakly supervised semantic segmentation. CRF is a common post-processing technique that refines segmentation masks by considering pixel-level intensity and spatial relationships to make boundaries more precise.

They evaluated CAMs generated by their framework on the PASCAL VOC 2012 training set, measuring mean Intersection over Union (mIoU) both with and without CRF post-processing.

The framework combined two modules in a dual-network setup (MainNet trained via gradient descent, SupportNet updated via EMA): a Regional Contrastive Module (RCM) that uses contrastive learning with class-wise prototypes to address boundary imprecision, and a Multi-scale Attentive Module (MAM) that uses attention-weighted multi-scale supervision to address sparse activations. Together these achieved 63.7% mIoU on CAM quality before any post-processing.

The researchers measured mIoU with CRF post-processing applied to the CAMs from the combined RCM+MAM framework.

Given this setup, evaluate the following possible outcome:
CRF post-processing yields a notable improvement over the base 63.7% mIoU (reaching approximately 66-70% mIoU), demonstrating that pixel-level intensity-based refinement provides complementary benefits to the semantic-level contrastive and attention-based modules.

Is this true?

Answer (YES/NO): YES